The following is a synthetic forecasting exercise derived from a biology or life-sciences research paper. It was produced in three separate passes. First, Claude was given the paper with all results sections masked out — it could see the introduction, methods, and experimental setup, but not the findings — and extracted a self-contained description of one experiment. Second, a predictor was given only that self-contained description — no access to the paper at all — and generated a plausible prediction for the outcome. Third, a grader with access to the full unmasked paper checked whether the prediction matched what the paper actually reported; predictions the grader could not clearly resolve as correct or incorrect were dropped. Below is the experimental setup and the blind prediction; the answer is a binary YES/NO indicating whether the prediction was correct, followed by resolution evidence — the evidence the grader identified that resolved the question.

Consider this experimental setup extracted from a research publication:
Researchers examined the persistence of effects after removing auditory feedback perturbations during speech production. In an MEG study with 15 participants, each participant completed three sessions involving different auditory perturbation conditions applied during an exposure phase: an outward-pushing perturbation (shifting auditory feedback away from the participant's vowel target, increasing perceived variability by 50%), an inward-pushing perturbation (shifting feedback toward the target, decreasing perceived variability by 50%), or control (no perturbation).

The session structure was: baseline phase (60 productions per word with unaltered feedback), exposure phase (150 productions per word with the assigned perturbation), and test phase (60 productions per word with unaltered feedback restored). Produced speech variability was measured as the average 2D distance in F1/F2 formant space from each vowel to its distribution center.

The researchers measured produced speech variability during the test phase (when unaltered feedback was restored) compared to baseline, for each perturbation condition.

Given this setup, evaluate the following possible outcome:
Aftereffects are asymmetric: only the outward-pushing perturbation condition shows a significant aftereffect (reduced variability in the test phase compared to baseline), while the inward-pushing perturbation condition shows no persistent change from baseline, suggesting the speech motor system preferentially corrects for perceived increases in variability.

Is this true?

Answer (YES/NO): NO